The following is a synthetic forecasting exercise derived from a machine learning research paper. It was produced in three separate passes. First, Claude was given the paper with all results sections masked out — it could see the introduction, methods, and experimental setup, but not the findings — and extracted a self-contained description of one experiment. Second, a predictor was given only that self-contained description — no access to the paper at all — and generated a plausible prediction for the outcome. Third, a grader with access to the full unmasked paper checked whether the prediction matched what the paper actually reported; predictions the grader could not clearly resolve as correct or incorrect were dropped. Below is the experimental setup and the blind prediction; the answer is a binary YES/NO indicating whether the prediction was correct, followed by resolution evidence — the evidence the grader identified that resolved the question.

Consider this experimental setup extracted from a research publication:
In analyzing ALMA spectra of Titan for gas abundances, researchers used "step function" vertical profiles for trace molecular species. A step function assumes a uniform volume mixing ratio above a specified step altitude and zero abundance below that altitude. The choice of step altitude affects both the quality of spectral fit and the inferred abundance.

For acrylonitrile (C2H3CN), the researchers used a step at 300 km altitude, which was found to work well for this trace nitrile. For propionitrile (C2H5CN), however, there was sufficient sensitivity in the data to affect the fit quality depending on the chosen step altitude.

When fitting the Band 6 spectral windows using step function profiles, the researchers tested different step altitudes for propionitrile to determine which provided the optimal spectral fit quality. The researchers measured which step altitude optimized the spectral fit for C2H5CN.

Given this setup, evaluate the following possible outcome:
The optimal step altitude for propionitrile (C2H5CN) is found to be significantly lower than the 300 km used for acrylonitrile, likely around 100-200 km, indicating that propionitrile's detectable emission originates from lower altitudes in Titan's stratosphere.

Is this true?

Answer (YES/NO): NO